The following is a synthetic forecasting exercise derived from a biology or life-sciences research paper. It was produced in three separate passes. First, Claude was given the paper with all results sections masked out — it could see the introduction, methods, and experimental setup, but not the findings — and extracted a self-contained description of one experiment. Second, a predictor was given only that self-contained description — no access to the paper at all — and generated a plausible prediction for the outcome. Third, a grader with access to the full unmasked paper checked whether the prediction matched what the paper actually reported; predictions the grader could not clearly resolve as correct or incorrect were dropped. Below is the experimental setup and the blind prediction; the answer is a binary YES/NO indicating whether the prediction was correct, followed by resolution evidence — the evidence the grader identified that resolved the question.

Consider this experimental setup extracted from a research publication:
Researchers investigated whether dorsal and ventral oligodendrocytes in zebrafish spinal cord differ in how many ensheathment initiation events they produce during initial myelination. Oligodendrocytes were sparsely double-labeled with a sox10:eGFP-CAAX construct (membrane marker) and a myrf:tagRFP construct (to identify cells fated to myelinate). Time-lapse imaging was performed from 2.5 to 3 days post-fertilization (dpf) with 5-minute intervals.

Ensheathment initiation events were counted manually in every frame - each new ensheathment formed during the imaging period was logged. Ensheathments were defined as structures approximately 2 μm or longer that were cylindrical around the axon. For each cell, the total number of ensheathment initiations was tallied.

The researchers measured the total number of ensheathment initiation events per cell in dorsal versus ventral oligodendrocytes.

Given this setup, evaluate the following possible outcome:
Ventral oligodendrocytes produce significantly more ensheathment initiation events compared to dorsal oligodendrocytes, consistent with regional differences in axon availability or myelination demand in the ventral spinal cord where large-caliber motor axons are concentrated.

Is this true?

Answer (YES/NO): NO